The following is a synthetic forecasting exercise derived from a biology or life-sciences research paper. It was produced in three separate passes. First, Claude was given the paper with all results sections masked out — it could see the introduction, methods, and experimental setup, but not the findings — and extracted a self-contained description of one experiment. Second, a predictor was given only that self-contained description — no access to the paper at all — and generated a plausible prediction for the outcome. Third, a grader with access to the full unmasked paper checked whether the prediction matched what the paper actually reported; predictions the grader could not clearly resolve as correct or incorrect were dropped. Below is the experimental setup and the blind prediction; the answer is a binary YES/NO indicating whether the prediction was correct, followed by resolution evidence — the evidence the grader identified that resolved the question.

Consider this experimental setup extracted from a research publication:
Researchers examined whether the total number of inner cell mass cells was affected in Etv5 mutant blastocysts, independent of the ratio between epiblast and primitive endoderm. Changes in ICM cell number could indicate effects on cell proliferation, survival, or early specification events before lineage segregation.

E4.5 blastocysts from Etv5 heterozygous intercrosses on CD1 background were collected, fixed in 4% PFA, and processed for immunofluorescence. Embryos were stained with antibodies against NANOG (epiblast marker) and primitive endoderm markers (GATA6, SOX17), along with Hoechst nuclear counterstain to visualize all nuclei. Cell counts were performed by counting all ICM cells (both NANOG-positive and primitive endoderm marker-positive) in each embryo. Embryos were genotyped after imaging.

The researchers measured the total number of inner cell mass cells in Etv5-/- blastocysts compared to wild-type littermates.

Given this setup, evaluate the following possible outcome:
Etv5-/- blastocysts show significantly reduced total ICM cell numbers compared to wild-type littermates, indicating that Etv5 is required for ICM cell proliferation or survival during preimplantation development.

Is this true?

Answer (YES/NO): NO